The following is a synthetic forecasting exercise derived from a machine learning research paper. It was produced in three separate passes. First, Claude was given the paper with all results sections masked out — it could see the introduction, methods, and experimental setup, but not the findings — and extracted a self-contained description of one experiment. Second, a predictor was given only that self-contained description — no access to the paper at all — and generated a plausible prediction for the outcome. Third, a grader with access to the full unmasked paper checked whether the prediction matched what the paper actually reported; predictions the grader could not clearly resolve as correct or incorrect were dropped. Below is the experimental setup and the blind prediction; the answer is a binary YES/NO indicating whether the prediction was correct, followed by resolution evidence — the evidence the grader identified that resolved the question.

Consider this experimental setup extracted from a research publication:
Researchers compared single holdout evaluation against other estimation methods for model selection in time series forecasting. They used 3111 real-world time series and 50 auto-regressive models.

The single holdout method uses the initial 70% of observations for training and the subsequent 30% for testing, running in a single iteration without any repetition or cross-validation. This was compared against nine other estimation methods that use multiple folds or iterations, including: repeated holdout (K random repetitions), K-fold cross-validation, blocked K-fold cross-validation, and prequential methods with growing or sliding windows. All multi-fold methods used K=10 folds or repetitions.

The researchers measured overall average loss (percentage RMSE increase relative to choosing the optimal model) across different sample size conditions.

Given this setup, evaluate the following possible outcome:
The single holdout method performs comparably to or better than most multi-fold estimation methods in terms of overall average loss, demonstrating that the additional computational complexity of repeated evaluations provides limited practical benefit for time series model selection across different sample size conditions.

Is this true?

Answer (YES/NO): NO